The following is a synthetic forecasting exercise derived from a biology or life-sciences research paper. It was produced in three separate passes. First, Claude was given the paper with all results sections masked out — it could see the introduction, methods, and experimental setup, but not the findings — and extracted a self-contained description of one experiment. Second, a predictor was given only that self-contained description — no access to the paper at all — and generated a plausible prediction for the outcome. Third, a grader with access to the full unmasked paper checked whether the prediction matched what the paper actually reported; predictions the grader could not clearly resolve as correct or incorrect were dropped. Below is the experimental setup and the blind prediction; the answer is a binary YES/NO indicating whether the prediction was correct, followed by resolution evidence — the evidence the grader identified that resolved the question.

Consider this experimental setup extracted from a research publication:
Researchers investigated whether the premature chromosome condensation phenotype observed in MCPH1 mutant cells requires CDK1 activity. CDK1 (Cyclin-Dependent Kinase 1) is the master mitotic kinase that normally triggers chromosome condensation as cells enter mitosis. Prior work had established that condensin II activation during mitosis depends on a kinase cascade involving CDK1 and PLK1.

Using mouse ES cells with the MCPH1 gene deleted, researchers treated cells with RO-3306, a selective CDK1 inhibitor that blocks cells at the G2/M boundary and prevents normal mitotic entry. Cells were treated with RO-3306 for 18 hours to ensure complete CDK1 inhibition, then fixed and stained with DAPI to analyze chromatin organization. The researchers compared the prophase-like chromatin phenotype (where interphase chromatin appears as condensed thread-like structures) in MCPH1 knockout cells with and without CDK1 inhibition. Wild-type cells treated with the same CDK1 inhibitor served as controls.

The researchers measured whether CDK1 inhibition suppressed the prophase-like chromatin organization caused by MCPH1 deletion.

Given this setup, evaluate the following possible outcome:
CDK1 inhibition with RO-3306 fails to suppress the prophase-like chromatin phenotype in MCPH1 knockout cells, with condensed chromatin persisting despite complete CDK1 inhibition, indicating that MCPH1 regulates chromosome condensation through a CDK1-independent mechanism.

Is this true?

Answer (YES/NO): YES